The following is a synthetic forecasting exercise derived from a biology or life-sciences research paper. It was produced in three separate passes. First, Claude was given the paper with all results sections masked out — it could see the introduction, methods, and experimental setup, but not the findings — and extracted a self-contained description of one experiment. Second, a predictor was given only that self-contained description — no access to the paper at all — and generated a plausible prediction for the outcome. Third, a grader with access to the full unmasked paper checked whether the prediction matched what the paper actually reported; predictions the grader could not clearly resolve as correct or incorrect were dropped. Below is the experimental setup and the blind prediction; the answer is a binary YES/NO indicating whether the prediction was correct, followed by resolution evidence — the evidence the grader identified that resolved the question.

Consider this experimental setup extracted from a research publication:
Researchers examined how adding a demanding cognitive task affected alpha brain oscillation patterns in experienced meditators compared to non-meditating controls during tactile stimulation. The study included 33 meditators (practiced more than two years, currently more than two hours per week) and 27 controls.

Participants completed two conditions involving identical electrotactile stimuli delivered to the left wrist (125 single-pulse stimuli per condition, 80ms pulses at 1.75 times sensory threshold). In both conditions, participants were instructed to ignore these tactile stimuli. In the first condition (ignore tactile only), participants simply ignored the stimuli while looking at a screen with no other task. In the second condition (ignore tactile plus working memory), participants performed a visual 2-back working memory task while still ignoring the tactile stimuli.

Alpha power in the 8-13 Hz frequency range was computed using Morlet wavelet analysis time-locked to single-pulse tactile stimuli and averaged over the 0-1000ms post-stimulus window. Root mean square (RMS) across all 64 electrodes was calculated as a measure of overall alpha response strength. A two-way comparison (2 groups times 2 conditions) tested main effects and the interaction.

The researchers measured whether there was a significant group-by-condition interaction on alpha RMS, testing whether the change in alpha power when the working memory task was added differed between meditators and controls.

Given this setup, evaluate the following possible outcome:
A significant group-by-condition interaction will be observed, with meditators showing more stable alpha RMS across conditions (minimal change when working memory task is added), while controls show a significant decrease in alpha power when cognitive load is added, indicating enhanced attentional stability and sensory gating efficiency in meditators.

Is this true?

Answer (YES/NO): NO